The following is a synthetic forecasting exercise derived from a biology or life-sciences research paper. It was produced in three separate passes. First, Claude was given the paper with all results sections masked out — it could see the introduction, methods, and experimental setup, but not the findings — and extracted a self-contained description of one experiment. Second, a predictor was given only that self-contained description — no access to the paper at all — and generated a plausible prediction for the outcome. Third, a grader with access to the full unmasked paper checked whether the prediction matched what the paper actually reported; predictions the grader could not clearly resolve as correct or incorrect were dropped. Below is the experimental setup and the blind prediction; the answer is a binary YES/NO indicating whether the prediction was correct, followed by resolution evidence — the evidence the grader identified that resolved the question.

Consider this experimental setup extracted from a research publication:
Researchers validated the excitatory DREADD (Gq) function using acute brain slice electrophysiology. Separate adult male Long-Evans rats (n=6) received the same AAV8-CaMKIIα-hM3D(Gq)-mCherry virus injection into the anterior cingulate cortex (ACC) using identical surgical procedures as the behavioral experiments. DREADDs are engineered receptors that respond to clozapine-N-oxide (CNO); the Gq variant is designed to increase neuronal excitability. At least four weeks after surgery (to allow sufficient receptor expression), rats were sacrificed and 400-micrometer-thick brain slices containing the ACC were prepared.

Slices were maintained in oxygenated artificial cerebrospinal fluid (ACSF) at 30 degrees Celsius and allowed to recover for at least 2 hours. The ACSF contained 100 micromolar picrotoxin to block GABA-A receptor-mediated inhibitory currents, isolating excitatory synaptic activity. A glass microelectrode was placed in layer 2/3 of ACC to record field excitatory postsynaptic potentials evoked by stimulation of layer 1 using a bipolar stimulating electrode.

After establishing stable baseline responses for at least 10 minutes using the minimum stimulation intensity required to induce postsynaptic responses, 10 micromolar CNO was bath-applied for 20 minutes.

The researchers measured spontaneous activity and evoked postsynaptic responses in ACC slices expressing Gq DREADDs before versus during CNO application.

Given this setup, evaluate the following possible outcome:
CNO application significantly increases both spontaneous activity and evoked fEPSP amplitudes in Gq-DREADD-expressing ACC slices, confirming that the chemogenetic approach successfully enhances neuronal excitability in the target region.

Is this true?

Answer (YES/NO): NO